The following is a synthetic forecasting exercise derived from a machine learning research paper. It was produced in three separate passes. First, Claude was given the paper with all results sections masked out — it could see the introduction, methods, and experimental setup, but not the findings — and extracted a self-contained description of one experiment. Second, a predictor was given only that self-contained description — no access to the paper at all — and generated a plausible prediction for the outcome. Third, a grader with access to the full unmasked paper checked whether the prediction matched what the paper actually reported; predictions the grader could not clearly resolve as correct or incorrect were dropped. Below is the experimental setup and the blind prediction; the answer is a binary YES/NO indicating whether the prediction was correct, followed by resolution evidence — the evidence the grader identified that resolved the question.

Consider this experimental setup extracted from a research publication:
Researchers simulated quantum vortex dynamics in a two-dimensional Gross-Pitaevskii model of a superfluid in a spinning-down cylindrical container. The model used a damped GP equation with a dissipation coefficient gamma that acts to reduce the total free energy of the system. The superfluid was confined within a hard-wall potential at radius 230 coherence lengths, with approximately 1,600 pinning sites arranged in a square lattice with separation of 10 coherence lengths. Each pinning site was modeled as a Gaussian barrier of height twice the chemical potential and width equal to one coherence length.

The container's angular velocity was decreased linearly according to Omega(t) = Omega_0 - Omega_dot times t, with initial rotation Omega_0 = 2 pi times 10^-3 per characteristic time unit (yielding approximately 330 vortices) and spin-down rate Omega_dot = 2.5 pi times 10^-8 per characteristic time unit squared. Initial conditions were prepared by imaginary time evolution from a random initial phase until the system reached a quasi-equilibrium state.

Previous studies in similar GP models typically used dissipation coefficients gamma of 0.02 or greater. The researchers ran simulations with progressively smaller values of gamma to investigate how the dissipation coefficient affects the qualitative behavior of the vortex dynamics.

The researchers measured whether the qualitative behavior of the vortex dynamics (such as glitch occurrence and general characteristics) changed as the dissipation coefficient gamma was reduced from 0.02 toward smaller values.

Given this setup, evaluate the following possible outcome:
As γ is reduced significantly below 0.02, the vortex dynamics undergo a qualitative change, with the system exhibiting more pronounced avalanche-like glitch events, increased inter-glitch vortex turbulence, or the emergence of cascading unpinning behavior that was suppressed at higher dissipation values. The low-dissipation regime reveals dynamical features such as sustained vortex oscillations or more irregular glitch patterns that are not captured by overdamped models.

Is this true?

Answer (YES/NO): NO